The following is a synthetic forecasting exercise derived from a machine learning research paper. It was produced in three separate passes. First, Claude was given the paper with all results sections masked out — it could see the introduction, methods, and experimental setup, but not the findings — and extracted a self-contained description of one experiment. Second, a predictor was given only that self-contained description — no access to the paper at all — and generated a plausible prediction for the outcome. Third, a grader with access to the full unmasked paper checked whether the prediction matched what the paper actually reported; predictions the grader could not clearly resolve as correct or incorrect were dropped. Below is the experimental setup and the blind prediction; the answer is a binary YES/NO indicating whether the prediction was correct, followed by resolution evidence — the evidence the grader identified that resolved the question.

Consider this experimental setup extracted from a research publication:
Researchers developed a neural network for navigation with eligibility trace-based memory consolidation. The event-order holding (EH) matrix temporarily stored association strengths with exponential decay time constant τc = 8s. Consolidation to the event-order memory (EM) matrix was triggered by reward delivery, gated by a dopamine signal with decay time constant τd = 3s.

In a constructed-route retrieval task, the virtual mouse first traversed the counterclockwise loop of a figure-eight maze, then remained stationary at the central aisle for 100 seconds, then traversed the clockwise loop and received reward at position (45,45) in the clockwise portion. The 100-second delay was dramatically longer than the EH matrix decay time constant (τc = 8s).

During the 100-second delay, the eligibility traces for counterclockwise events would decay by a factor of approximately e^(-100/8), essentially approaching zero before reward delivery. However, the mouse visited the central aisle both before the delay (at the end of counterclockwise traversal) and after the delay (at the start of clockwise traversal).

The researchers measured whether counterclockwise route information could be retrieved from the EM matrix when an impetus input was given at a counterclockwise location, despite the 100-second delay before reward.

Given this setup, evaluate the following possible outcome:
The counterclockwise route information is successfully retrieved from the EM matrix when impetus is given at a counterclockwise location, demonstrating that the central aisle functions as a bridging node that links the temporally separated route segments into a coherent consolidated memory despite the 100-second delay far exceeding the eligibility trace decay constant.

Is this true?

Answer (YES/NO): YES